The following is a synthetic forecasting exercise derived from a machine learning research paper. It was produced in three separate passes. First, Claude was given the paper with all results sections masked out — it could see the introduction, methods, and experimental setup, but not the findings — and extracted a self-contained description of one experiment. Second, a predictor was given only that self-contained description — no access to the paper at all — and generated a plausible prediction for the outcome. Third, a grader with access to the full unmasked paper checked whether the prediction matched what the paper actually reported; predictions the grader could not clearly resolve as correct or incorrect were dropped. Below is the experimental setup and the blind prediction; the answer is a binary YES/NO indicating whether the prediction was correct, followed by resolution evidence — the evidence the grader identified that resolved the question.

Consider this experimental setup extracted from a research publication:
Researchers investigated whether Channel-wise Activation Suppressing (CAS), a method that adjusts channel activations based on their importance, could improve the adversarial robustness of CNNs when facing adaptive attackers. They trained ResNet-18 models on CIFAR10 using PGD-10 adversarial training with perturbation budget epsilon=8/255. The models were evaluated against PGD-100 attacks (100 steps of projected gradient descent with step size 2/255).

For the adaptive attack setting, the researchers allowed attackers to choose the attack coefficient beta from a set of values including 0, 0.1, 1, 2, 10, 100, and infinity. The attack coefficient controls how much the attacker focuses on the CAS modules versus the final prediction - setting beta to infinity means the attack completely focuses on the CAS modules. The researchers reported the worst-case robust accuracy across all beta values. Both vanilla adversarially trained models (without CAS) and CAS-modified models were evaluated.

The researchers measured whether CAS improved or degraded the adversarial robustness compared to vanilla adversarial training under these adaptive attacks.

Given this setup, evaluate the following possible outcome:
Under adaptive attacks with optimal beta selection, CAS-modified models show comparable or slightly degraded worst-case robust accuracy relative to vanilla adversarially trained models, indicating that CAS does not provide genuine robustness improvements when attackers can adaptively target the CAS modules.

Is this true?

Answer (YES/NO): YES